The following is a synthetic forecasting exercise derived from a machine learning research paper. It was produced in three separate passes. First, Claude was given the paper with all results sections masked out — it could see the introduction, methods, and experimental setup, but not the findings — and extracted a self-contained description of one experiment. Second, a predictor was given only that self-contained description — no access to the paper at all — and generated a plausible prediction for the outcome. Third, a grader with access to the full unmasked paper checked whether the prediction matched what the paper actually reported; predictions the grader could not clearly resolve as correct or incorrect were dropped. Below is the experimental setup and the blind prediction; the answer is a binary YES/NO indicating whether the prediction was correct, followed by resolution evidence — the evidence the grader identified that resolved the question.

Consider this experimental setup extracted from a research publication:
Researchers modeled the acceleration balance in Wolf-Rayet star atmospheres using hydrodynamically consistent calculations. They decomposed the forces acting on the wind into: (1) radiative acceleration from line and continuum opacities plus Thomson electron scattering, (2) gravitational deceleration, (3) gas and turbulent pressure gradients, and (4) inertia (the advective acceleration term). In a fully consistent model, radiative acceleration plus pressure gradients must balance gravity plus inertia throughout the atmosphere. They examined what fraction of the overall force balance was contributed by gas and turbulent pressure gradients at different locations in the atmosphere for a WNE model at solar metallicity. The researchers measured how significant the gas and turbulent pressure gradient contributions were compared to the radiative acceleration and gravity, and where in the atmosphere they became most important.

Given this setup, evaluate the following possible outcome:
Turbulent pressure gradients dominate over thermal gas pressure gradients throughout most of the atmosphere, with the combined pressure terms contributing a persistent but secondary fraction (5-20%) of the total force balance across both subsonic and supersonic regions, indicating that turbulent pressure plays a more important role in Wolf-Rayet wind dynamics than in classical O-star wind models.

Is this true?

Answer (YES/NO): NO